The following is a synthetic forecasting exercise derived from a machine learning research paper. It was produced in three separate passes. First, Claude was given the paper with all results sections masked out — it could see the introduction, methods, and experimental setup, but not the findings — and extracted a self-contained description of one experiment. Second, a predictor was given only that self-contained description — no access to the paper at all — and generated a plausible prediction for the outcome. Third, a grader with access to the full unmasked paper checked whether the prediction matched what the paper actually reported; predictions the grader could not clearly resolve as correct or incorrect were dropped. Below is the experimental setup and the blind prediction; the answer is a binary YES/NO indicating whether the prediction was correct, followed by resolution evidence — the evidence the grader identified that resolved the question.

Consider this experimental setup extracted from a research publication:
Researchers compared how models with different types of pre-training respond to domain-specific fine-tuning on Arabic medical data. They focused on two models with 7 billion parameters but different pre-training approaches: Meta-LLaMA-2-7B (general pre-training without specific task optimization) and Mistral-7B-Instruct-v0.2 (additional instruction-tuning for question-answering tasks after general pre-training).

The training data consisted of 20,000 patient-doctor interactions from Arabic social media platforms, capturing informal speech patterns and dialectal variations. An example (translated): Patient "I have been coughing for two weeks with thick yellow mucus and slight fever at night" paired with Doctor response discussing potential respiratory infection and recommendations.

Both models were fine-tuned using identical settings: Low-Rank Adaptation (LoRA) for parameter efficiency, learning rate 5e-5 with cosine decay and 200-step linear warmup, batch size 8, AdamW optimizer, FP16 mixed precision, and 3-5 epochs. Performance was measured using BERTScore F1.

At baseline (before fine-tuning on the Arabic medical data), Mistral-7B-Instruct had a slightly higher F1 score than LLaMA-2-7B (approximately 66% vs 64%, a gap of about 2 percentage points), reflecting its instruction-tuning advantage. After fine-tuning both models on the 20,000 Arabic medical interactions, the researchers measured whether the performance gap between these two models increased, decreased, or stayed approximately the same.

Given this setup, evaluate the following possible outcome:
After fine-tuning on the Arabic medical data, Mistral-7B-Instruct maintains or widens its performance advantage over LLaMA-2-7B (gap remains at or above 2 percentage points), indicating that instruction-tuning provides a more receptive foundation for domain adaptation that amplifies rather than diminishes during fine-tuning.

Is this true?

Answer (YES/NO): NO